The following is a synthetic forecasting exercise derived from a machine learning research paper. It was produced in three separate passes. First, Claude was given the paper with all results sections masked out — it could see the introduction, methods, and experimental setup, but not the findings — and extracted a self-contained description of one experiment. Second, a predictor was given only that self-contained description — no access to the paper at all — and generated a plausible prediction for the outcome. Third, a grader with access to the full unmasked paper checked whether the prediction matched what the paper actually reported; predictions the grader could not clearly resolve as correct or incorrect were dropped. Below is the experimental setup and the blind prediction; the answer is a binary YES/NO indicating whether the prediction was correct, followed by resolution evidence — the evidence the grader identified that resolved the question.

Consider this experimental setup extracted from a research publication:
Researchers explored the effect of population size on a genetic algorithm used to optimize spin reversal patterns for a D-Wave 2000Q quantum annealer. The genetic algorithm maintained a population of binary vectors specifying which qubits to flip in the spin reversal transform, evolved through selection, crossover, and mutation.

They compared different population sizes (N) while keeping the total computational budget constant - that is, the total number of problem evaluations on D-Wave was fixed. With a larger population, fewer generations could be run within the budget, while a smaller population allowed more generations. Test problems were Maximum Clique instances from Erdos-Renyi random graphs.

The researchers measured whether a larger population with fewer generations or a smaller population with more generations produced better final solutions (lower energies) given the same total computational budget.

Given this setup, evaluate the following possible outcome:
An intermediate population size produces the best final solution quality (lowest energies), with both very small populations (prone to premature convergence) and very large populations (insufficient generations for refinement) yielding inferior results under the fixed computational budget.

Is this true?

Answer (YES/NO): NO